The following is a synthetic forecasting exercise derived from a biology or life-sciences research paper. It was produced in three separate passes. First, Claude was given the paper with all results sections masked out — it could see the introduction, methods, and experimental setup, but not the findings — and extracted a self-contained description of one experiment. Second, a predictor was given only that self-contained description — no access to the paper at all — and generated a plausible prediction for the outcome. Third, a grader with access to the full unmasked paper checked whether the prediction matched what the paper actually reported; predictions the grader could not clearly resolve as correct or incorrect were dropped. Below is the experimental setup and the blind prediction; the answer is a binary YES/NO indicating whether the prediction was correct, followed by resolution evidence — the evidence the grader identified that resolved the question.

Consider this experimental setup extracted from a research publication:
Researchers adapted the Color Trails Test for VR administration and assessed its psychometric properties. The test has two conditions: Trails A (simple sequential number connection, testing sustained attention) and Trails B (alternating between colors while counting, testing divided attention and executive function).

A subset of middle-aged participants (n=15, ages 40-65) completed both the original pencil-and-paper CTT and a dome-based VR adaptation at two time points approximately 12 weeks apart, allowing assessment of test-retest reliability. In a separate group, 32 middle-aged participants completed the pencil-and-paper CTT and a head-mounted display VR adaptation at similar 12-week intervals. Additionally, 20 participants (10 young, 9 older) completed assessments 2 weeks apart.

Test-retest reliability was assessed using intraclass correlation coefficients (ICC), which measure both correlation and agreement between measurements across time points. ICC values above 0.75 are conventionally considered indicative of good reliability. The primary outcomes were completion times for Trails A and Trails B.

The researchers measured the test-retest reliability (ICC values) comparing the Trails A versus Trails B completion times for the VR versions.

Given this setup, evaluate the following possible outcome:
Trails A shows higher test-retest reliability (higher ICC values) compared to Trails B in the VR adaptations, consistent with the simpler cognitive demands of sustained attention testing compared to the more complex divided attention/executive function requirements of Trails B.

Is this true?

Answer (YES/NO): NO